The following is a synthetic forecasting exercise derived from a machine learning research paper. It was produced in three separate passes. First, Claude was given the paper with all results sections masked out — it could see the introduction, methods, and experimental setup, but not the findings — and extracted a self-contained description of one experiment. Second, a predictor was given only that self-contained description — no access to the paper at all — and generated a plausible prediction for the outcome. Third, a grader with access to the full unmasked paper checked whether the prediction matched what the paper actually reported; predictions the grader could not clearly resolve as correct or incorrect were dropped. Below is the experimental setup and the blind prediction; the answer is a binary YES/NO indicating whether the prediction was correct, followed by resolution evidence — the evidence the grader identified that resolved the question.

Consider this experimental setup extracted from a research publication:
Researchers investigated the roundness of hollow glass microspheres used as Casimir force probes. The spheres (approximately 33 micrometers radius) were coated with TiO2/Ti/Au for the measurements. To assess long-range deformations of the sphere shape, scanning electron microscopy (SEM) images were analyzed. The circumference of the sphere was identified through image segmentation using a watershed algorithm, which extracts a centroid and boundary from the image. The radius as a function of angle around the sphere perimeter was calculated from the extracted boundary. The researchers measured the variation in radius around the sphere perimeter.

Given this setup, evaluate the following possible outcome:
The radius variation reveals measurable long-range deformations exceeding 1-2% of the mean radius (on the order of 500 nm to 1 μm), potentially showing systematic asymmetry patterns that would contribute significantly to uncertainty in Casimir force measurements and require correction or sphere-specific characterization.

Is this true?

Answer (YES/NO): NO